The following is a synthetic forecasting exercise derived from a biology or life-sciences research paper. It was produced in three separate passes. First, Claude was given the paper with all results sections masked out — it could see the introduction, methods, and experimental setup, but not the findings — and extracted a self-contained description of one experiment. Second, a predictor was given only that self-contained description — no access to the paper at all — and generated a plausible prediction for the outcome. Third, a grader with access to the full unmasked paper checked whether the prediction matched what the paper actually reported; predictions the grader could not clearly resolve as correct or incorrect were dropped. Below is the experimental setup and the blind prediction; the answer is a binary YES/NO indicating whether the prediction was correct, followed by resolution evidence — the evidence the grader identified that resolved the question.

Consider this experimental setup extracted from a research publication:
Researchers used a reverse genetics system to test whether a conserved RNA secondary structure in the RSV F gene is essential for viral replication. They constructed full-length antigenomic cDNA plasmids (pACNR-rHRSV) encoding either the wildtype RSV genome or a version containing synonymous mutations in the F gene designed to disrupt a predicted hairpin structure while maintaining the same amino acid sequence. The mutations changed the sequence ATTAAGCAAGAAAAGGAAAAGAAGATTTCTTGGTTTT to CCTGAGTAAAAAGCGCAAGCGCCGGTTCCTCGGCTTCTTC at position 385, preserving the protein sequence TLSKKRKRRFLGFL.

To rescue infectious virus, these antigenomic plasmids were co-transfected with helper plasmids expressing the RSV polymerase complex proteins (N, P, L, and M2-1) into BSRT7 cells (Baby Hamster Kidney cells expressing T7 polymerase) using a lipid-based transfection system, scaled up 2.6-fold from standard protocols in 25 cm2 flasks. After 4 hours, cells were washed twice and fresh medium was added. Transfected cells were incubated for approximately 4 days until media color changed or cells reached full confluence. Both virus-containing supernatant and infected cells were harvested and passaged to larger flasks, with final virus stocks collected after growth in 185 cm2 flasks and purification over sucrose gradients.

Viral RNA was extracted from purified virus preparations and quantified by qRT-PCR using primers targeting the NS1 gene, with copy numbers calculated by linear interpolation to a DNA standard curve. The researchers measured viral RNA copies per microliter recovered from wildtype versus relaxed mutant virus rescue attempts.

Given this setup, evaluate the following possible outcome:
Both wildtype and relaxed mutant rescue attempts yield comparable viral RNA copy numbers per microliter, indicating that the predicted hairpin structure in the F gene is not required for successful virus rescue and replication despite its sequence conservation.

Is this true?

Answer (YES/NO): NO